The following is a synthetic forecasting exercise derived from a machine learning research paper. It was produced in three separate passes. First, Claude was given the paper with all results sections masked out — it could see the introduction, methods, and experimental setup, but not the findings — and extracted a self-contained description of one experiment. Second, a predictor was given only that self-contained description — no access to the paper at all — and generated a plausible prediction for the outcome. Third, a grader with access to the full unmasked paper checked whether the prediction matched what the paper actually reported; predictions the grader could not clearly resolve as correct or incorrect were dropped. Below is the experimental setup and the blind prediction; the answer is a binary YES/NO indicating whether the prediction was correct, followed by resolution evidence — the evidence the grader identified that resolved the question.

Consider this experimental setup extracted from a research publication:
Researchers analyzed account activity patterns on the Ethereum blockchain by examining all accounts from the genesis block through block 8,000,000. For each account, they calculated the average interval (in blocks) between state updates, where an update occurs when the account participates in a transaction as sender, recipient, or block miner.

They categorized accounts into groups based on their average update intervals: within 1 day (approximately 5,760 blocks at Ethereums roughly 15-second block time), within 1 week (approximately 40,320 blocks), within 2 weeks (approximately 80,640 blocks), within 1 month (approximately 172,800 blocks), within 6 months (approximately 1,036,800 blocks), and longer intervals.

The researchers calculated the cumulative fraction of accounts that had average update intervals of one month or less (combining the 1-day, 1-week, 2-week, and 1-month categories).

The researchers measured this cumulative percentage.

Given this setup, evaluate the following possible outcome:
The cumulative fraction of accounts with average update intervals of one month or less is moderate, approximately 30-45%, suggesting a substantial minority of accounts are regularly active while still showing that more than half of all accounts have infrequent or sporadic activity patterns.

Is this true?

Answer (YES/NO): NO